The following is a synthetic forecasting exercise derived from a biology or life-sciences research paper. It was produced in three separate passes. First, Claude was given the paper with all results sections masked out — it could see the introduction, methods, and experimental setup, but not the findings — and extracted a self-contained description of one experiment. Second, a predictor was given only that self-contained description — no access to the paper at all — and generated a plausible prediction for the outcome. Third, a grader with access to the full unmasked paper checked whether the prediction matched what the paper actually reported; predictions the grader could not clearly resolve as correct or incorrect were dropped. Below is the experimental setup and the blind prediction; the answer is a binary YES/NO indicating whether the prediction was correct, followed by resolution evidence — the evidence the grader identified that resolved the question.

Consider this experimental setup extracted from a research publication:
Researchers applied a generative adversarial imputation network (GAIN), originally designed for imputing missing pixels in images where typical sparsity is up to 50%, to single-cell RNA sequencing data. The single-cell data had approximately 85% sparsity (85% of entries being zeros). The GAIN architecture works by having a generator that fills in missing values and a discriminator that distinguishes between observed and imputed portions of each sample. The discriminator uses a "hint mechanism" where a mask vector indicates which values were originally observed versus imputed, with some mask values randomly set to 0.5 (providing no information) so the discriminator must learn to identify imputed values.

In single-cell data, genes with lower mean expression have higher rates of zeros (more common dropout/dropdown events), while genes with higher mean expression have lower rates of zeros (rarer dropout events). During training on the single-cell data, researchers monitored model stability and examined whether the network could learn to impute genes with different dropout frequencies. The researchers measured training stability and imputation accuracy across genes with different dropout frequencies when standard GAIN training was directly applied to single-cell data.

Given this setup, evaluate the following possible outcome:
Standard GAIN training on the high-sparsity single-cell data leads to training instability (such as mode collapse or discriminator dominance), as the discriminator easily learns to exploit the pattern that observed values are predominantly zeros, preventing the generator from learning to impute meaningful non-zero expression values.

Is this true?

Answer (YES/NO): NO